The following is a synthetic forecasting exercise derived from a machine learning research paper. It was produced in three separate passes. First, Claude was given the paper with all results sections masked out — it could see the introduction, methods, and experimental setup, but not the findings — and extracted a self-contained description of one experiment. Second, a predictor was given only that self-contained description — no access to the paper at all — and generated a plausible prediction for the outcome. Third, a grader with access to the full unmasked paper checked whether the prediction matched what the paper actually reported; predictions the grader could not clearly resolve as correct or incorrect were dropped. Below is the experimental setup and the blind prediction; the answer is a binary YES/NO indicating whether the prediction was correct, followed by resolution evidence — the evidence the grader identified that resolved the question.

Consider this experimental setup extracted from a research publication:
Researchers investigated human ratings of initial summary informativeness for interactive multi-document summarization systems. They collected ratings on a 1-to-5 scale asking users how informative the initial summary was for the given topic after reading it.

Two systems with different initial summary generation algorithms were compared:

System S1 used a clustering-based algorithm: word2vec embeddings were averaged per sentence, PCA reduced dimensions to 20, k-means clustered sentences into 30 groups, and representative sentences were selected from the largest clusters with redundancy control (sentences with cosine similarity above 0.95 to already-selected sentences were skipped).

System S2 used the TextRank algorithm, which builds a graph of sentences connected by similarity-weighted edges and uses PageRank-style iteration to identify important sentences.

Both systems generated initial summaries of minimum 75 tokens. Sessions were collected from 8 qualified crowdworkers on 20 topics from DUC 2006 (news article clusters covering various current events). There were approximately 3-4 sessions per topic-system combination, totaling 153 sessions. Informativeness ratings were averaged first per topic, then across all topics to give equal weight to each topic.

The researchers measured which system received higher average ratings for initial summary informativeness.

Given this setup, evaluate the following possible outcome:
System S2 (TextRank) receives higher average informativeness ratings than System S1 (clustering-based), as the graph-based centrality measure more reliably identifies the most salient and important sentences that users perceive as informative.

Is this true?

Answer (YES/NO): NO